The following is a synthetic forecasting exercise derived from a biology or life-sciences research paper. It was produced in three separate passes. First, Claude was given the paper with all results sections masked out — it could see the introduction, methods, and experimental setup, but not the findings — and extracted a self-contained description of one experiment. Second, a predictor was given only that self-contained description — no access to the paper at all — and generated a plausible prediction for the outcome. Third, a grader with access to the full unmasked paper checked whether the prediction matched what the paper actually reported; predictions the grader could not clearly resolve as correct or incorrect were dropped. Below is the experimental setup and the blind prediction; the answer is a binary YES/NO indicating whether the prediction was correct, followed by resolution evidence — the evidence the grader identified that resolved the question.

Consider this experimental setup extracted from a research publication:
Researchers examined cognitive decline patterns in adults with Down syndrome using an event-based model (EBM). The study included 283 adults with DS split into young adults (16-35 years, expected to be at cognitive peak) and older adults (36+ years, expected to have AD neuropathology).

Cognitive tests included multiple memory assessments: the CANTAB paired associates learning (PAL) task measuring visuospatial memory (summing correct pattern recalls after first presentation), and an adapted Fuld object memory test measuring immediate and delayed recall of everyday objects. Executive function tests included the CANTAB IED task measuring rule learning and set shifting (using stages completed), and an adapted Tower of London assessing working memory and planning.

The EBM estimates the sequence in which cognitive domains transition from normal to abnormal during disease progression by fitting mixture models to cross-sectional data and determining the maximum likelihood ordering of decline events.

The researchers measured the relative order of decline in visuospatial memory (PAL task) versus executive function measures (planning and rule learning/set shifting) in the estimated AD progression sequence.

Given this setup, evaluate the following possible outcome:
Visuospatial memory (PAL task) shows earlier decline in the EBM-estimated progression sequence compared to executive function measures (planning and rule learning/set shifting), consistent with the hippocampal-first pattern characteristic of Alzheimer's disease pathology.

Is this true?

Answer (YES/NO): YES